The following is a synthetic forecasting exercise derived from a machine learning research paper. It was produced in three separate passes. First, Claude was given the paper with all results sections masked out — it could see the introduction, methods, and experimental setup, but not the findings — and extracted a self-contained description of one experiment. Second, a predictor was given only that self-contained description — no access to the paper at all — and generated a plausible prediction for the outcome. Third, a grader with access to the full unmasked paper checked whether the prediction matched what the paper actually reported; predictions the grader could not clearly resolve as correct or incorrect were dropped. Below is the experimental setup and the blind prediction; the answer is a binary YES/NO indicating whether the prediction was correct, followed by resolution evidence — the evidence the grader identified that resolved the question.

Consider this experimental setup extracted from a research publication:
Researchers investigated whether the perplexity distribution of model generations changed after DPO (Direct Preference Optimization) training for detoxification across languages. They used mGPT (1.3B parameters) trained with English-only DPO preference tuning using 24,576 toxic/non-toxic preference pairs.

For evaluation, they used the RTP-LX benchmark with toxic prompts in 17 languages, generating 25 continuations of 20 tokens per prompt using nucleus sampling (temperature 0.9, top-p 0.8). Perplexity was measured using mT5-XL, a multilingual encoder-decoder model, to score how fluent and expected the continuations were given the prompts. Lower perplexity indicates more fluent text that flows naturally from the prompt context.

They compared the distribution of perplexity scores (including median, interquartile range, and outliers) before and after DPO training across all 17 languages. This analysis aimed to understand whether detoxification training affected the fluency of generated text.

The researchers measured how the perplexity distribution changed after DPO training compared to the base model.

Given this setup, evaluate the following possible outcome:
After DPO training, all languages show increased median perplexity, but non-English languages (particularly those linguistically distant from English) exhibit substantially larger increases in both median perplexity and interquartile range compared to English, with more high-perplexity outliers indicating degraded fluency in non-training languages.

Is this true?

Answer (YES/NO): NO